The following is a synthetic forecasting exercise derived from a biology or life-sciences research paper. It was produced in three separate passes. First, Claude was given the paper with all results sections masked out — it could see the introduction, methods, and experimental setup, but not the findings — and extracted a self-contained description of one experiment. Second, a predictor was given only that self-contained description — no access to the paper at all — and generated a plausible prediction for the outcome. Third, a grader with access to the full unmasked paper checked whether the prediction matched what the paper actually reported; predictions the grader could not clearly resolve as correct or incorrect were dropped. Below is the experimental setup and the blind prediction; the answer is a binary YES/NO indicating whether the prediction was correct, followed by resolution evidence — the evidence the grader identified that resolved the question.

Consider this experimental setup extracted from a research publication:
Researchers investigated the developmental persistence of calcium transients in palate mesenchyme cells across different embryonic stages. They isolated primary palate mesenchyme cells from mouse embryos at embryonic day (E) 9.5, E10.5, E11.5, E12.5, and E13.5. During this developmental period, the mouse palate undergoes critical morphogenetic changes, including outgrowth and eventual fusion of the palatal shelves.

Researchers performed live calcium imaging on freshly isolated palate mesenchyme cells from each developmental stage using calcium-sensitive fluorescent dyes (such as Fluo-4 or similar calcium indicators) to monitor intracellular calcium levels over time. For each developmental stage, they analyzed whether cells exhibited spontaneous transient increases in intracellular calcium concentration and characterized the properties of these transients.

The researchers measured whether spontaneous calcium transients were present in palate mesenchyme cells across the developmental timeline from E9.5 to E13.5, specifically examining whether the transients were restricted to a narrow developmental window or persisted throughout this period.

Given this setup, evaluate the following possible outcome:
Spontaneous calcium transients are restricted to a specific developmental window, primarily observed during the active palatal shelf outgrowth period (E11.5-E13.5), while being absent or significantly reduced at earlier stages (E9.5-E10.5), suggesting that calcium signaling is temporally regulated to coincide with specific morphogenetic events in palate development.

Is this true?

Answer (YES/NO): NO